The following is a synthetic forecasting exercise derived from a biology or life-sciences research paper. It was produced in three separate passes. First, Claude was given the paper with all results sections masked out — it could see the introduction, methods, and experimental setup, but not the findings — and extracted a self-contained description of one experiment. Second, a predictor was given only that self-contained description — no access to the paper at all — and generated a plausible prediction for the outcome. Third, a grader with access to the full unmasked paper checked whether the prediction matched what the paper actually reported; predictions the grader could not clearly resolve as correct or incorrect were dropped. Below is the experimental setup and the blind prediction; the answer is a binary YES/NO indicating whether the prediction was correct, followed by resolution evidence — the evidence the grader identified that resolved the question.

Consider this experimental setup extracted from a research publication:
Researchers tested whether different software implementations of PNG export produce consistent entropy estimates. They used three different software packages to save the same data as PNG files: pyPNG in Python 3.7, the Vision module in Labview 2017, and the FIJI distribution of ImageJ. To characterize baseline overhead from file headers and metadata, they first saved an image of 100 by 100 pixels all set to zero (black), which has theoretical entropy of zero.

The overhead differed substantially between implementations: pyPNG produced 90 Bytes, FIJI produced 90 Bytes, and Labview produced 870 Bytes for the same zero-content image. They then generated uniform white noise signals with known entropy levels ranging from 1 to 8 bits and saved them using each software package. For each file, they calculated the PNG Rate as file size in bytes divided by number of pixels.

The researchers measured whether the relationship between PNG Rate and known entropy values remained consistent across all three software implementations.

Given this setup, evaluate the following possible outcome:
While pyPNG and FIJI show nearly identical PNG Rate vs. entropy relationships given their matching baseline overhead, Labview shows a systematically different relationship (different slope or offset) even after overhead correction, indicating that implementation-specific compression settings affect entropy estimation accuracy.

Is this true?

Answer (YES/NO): NO